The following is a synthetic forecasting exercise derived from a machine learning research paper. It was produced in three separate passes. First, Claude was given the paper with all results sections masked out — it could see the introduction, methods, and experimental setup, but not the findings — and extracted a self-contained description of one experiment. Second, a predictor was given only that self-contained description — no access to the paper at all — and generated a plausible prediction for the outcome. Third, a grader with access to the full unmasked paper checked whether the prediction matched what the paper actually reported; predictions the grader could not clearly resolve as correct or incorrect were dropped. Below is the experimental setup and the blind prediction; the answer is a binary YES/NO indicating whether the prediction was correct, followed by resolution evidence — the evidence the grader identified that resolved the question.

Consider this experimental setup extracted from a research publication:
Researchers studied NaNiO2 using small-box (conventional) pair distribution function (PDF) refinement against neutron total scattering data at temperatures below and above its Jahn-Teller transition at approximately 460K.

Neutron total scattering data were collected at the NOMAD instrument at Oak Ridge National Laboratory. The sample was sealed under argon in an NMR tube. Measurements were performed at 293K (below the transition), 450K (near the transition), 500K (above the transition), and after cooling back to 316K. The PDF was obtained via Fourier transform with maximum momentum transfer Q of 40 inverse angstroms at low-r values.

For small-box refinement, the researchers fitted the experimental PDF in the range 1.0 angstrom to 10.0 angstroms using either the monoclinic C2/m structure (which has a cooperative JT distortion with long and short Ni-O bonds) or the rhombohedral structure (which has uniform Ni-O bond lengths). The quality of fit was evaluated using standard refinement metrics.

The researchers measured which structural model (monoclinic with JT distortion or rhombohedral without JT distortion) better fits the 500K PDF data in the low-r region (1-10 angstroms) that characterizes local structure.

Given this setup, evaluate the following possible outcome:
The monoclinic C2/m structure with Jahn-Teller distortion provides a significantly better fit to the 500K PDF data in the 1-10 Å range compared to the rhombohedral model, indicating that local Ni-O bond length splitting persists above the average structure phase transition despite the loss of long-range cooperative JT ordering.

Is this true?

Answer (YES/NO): NO